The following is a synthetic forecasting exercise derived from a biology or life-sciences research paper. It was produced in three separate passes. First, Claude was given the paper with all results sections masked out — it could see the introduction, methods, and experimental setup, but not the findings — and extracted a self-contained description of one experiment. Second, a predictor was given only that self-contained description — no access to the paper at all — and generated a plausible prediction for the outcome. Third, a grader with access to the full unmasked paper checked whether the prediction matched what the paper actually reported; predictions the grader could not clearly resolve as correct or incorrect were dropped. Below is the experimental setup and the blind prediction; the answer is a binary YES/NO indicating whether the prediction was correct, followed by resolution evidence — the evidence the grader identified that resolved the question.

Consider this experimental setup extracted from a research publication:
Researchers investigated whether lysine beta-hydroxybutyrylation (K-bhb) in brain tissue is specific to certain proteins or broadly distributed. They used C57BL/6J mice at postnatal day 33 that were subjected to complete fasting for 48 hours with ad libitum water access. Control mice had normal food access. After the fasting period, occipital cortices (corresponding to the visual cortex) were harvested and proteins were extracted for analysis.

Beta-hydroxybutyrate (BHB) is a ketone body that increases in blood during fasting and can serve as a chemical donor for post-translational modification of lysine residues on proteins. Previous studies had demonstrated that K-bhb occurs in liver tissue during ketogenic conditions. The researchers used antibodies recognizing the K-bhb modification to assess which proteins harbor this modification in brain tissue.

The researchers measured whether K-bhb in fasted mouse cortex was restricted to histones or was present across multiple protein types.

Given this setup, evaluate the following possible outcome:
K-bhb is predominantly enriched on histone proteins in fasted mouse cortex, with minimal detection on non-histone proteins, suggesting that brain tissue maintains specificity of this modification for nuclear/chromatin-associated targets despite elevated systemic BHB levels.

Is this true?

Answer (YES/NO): NO